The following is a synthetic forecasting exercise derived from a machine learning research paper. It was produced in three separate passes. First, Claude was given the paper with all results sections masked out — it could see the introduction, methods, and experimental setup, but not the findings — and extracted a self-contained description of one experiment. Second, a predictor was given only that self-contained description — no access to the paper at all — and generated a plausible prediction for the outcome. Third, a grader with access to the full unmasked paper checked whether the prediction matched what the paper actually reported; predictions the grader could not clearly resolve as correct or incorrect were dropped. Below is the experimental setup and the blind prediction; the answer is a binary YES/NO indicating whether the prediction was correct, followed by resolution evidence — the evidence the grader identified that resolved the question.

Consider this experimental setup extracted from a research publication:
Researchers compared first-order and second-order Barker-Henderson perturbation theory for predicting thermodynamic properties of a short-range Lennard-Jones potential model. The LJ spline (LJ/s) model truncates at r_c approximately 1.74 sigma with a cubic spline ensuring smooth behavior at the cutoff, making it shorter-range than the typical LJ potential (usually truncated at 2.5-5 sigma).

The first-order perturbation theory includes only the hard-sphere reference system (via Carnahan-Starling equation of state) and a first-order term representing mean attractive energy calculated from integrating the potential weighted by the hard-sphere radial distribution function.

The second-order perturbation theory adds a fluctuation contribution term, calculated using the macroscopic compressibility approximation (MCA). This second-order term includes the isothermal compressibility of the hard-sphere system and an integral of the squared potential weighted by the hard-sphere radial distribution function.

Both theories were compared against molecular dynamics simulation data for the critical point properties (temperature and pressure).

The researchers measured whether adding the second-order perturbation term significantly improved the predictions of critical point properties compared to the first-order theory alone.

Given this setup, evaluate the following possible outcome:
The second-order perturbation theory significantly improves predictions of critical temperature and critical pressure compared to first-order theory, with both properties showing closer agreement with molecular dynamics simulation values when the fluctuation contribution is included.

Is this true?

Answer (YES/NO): NO